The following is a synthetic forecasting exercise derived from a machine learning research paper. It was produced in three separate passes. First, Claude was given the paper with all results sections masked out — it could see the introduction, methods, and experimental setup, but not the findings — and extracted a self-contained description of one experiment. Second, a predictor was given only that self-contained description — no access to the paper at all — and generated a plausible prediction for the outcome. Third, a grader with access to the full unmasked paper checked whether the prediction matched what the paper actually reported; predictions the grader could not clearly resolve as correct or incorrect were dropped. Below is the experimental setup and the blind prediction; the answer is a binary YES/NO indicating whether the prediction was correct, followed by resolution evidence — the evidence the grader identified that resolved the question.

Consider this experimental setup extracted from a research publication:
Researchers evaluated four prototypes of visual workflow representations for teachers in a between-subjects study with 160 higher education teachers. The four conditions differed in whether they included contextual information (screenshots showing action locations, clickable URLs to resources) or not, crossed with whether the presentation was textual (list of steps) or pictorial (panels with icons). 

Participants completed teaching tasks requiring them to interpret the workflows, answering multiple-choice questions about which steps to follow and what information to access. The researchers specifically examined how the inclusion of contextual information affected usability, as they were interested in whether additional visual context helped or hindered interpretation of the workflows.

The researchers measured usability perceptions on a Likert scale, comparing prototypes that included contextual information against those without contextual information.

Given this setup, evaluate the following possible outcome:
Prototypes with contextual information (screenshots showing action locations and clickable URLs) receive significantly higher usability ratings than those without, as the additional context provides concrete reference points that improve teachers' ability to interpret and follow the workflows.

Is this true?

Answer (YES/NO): NO